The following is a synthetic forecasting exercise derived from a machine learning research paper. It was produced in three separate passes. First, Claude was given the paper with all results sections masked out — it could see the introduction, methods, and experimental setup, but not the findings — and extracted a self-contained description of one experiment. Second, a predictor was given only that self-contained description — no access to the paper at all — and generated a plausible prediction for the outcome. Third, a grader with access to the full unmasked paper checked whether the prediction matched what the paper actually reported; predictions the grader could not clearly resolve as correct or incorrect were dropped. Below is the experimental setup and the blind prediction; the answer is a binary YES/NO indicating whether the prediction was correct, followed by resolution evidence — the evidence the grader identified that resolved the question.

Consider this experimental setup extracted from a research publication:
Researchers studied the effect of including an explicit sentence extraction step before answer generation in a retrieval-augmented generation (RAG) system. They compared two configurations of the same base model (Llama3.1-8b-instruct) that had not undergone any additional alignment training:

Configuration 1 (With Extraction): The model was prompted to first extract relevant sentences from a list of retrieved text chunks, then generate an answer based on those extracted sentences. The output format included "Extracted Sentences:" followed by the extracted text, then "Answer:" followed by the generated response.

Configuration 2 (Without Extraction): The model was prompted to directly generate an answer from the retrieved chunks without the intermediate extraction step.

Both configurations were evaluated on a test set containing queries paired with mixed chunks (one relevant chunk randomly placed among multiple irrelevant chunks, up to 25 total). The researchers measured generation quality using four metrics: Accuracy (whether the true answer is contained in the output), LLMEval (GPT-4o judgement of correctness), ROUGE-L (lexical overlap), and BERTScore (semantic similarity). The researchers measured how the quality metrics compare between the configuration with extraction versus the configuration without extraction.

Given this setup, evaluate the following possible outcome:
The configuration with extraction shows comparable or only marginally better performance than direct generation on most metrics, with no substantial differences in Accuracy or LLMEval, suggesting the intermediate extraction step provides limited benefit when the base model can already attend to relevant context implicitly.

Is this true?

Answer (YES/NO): NO